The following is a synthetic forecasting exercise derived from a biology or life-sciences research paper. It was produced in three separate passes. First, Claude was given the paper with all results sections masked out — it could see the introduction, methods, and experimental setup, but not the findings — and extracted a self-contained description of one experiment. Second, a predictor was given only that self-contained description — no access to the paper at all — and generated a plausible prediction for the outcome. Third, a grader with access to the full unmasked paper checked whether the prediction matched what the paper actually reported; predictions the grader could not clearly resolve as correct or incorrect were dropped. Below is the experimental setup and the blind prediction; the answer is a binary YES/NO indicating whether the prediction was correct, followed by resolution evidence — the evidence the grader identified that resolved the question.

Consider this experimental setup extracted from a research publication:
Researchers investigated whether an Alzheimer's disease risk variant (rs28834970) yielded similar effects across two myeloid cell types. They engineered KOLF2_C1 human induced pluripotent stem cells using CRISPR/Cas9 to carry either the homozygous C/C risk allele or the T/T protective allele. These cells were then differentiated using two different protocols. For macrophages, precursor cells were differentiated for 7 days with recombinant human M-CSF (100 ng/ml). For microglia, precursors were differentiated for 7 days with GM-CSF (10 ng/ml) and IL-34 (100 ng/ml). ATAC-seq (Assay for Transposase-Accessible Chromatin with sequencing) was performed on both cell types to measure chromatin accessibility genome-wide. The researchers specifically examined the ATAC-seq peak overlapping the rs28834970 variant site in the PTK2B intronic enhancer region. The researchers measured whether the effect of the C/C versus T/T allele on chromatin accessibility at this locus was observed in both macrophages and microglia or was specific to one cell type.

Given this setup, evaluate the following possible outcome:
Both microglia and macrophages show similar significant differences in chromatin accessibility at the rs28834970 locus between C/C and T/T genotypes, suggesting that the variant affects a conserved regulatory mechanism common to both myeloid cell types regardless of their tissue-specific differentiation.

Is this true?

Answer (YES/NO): YES